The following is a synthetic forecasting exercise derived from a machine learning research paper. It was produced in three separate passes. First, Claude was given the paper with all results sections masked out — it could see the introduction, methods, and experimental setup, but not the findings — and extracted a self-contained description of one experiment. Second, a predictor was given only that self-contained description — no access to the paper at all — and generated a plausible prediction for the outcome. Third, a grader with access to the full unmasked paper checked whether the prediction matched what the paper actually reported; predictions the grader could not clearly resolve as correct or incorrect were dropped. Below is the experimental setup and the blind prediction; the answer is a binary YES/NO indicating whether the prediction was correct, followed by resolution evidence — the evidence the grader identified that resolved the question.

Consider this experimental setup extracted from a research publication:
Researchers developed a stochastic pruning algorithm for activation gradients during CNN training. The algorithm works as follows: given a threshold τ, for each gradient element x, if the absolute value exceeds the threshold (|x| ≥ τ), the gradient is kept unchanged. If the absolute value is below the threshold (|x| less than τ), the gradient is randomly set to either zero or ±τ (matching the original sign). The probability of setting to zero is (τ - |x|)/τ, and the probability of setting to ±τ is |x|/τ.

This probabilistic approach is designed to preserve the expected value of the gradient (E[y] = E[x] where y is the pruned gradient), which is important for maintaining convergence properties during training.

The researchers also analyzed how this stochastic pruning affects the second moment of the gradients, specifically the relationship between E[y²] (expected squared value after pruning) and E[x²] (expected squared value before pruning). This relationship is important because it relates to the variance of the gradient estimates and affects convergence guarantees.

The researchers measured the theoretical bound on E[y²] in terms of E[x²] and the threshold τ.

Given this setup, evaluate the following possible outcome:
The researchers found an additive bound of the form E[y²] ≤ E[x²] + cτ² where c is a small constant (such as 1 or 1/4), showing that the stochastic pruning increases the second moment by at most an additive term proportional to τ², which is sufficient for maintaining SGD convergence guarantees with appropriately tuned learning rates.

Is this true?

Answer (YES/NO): YES